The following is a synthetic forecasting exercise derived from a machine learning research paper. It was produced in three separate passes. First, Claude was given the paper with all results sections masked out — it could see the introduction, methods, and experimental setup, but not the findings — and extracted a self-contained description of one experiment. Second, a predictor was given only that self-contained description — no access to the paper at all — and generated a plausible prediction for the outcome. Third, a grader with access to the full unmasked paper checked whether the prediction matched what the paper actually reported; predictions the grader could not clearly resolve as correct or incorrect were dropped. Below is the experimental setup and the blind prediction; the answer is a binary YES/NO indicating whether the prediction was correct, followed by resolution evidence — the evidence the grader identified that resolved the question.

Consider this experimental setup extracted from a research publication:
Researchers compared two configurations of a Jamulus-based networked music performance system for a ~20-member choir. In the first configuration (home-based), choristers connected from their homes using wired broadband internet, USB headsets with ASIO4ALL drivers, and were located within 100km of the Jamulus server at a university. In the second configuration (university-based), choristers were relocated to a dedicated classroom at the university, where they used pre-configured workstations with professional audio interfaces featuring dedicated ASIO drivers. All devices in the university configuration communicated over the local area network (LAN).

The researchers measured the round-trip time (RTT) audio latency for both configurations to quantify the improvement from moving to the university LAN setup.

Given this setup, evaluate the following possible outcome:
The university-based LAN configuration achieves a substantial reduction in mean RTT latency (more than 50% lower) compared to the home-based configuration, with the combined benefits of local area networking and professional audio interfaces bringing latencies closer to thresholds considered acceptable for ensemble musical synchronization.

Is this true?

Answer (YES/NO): NO